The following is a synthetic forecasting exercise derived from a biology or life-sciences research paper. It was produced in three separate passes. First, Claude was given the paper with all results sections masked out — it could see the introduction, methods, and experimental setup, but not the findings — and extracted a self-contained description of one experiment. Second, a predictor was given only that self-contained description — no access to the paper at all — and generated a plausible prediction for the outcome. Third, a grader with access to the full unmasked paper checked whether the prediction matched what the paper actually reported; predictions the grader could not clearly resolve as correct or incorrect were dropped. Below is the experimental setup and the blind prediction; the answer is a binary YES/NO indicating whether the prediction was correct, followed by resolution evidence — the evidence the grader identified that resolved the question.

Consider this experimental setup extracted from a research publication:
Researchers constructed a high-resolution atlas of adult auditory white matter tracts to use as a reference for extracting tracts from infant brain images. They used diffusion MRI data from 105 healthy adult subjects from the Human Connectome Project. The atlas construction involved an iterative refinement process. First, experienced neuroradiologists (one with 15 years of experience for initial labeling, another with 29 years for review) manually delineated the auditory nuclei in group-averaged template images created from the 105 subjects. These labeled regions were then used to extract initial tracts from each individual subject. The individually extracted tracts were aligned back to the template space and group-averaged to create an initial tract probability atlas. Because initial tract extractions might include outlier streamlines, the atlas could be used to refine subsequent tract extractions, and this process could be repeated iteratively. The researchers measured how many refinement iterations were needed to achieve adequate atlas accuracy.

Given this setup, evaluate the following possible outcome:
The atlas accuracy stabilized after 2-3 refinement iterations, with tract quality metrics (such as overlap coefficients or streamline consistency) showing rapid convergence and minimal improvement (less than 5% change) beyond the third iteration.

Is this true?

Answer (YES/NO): NO